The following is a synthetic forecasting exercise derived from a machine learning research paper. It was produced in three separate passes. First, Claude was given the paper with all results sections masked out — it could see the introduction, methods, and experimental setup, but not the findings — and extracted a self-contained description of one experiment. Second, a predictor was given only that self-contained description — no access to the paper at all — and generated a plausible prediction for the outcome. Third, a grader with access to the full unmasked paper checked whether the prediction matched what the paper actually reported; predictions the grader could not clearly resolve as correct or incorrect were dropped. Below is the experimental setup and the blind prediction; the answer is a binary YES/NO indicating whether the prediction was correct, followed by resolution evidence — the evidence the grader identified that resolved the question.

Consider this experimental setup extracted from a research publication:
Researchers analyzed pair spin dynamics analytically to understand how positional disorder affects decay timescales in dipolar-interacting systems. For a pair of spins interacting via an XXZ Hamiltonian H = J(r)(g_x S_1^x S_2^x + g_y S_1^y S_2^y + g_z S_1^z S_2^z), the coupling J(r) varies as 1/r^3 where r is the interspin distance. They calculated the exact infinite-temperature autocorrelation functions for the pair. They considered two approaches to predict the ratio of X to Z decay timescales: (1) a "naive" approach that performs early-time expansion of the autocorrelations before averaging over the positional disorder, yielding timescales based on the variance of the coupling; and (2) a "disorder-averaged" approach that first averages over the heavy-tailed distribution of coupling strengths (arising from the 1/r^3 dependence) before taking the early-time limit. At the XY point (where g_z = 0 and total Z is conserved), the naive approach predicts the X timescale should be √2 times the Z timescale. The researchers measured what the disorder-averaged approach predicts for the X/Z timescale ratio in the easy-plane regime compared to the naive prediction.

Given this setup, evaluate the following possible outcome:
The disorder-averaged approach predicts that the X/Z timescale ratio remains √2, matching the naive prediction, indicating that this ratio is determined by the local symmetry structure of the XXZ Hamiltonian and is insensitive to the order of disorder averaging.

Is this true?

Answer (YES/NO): NO